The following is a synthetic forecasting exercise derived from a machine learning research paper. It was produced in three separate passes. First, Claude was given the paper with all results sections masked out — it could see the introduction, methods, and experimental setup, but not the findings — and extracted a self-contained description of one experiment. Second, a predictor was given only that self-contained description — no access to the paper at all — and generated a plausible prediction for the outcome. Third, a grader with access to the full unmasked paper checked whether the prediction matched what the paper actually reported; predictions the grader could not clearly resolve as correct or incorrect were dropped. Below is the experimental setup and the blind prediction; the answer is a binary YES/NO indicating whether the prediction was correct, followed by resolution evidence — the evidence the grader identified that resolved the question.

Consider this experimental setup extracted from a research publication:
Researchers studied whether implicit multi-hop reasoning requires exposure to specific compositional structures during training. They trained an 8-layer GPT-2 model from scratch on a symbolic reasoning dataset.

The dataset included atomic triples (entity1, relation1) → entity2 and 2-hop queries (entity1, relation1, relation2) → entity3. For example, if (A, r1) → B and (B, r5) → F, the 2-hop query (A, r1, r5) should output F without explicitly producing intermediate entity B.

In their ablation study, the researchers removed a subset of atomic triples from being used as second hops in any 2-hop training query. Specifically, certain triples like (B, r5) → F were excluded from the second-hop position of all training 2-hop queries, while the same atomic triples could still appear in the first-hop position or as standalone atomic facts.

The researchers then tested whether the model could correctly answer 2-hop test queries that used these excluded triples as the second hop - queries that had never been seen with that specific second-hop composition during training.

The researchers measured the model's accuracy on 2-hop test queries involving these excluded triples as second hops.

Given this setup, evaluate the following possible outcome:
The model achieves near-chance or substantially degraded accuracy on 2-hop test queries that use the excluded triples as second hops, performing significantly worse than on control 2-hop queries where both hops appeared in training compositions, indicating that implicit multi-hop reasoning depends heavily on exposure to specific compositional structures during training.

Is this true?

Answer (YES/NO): YES